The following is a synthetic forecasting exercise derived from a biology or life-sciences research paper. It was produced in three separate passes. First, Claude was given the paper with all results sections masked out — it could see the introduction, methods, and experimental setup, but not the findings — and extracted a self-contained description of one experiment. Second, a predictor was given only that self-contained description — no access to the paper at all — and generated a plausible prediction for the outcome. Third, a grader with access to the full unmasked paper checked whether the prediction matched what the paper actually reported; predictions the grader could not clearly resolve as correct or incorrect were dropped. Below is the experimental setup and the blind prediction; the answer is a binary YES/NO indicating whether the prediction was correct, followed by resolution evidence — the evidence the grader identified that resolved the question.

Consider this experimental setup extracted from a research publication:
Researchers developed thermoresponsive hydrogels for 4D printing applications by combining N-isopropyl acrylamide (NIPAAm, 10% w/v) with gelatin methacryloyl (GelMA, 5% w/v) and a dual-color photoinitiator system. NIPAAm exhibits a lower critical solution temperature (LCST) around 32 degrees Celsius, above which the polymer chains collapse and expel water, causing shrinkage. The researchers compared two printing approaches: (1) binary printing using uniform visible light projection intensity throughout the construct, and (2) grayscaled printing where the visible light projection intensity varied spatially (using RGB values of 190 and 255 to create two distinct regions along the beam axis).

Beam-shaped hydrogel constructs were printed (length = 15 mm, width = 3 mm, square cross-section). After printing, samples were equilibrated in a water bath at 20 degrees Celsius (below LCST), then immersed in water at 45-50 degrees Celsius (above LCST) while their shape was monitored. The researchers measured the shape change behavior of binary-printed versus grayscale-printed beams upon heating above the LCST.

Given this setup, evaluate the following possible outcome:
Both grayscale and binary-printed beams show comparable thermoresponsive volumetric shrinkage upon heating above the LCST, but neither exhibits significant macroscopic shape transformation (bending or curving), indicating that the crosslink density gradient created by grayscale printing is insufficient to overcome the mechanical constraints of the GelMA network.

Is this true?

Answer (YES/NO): NO